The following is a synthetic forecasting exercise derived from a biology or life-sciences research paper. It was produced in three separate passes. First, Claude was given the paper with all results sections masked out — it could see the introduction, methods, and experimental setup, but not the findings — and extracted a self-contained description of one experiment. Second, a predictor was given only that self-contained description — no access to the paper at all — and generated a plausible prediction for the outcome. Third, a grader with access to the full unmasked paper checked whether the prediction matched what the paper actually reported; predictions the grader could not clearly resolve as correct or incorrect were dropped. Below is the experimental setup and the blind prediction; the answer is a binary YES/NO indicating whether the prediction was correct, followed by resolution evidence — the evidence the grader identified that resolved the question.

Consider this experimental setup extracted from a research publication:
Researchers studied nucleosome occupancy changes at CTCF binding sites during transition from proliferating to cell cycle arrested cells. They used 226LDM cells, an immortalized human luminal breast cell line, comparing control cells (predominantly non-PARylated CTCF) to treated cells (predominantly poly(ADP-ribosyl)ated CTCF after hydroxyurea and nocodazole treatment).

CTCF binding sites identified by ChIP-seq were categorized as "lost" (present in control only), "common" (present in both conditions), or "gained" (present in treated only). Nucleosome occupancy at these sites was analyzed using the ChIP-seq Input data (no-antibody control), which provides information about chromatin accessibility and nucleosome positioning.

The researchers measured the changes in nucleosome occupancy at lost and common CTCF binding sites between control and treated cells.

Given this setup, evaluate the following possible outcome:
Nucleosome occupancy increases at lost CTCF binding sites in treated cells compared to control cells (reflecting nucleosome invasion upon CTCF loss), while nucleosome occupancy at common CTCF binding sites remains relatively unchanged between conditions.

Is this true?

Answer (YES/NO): NO